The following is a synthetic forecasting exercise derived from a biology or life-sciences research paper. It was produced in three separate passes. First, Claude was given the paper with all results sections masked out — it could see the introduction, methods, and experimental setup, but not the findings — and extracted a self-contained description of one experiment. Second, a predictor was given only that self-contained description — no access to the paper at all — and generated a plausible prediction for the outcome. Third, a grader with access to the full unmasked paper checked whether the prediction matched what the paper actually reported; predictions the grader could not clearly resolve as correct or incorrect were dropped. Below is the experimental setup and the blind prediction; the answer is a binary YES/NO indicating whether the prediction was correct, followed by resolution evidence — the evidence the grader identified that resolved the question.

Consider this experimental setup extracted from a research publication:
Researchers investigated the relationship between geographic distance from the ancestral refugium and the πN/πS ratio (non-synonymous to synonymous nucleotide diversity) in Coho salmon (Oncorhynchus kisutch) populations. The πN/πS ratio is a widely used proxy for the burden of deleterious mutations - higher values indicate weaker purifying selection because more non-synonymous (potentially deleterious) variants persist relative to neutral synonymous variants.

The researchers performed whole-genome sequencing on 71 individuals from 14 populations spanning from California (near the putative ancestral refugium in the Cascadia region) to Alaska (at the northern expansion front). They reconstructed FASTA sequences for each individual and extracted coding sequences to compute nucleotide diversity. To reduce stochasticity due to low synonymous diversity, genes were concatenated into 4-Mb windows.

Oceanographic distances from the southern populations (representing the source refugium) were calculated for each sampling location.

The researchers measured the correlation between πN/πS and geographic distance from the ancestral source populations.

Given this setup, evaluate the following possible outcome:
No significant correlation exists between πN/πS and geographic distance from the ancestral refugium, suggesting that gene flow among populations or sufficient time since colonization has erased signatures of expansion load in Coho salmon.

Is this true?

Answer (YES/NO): NO